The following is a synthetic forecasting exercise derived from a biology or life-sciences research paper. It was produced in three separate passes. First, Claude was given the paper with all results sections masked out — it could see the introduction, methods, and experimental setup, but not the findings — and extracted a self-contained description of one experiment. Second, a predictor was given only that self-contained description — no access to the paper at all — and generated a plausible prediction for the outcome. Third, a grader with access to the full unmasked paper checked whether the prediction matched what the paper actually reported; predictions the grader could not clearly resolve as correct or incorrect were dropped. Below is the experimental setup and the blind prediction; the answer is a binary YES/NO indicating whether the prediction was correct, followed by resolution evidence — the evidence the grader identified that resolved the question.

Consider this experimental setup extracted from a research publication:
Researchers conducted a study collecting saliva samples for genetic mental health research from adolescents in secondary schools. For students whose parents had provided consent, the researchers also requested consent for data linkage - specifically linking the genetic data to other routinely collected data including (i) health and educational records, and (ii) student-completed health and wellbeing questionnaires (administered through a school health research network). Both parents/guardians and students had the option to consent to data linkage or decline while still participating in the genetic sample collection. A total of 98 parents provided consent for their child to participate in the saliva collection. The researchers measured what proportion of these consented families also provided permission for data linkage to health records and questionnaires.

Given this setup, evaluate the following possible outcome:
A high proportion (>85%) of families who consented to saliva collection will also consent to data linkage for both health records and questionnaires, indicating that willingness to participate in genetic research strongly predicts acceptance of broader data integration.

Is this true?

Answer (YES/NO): NO